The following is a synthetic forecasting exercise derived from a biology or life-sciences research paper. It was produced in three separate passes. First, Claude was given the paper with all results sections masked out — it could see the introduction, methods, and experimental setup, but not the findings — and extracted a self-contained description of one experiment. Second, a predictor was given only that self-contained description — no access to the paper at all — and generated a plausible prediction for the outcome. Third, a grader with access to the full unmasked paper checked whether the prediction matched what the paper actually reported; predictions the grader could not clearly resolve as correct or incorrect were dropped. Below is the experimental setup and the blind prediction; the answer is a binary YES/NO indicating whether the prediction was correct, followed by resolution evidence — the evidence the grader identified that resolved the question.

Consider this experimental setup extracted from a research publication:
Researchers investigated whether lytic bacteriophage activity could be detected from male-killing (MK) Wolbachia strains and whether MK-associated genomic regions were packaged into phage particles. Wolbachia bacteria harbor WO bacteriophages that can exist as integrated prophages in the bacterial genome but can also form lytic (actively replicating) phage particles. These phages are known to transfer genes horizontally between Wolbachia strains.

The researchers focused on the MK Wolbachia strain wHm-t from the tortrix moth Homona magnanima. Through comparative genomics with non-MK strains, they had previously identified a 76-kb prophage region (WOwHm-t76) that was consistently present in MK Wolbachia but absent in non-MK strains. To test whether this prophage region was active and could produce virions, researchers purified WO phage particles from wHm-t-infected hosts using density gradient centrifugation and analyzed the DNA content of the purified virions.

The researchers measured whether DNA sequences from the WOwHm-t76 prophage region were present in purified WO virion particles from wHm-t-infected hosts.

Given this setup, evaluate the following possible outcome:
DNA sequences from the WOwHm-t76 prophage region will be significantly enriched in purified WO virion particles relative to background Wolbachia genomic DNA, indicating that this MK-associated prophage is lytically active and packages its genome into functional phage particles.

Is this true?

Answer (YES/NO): YES